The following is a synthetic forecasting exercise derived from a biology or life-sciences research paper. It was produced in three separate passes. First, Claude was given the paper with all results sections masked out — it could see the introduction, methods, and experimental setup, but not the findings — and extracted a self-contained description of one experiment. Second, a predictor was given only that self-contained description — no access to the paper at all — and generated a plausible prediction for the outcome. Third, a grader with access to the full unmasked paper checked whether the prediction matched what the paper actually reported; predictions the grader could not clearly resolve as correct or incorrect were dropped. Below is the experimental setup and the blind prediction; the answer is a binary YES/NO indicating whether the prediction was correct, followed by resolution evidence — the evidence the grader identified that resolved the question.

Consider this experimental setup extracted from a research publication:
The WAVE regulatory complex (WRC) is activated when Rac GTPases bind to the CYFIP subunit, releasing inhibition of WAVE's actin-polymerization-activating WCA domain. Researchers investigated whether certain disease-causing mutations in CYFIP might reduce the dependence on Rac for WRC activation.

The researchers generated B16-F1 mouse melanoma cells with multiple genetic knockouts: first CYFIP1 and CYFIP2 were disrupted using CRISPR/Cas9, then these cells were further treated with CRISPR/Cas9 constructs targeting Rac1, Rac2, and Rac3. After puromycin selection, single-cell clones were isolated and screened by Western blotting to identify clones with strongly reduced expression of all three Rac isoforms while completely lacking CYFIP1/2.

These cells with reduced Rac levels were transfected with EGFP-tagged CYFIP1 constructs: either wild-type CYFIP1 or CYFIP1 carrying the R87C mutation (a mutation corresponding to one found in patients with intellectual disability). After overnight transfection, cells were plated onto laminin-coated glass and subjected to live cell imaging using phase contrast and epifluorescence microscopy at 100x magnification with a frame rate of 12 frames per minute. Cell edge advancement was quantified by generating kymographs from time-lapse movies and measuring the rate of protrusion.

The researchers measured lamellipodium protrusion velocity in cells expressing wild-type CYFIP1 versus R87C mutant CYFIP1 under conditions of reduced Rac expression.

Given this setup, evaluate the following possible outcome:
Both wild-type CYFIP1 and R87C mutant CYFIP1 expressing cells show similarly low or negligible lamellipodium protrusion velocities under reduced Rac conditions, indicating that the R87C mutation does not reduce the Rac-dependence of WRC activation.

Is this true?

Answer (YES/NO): NO